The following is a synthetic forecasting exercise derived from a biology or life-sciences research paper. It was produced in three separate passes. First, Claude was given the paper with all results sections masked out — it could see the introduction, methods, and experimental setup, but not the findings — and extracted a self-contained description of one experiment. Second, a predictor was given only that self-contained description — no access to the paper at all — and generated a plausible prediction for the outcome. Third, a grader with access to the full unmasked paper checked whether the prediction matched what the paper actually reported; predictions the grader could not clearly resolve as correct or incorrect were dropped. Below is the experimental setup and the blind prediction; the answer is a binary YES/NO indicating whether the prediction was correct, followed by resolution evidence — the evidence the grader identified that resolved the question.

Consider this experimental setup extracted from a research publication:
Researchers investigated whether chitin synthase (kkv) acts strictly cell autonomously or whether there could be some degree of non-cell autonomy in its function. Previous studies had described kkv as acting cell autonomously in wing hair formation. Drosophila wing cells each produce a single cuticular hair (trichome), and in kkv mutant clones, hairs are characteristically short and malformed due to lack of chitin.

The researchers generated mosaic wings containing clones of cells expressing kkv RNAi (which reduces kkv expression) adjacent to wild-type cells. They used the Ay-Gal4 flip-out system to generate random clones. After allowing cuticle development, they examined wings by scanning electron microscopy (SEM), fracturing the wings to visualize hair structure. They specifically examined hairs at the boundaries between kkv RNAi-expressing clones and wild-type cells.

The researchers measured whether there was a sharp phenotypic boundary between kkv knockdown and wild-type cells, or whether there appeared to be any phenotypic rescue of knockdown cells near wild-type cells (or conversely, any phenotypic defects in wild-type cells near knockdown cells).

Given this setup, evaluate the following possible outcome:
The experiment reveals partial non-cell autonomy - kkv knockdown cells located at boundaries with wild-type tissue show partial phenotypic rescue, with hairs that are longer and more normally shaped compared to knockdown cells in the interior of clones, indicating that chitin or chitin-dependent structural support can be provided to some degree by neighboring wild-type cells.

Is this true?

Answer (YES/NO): NO